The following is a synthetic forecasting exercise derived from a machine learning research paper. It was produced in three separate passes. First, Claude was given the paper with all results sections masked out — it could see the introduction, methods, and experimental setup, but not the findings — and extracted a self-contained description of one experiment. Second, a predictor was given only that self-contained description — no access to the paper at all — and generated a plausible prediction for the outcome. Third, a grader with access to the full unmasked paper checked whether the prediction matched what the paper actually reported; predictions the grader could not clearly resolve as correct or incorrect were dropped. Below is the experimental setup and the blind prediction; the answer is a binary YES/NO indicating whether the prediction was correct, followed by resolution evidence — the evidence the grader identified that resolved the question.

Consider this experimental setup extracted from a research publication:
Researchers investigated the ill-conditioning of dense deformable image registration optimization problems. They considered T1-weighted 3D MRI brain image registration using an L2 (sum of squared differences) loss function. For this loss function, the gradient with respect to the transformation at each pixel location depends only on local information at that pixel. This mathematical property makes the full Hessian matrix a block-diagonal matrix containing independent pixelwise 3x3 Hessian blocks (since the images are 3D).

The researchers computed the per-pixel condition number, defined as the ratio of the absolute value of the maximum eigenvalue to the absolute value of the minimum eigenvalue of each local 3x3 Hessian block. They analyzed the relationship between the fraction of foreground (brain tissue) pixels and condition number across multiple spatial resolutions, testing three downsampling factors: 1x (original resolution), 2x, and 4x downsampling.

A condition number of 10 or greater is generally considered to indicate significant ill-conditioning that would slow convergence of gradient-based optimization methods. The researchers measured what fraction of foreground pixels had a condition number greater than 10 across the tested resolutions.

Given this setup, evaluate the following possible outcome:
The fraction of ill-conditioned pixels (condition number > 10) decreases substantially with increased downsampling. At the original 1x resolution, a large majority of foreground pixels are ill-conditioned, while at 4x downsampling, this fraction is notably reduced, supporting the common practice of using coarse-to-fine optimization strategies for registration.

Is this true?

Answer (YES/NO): NO